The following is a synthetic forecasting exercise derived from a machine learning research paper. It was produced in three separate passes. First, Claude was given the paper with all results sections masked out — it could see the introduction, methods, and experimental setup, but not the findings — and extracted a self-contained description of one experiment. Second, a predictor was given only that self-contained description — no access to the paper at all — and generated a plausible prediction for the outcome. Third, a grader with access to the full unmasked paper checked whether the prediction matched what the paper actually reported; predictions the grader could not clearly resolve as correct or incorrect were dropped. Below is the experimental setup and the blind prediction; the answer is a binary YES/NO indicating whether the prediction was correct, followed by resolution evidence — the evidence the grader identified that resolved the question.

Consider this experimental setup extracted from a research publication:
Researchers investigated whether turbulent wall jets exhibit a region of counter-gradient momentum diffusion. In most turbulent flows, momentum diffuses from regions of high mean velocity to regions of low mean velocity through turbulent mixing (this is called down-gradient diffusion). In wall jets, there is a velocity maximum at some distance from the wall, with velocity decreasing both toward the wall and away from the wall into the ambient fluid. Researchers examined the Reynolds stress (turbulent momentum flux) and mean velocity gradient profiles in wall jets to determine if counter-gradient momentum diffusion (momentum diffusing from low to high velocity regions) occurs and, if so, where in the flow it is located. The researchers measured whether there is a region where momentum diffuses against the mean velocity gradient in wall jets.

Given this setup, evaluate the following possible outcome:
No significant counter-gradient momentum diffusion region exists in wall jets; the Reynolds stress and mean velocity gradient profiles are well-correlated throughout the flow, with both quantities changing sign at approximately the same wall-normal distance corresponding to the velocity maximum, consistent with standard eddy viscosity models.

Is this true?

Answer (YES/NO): NO